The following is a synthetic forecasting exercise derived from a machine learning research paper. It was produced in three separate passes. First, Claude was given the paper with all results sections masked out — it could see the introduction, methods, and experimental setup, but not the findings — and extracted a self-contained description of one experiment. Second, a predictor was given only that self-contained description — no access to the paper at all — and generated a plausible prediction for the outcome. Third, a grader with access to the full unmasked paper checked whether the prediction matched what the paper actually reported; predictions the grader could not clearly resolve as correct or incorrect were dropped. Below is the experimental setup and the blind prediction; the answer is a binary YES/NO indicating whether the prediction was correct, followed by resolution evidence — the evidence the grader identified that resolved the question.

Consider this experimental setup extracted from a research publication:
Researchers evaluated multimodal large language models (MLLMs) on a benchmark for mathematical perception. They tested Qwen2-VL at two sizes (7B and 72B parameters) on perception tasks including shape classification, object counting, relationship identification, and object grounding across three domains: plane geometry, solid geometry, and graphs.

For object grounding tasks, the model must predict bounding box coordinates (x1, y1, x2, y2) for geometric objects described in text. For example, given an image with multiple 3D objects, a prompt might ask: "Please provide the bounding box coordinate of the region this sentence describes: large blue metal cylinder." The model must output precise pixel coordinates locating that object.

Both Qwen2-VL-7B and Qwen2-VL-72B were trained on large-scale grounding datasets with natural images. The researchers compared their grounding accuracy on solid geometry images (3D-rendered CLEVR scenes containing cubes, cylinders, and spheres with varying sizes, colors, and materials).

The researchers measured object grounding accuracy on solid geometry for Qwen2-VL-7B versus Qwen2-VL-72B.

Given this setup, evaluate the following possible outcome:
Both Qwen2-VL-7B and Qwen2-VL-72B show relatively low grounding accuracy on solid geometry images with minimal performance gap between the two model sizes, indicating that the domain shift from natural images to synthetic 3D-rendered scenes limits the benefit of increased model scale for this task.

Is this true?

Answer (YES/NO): NO